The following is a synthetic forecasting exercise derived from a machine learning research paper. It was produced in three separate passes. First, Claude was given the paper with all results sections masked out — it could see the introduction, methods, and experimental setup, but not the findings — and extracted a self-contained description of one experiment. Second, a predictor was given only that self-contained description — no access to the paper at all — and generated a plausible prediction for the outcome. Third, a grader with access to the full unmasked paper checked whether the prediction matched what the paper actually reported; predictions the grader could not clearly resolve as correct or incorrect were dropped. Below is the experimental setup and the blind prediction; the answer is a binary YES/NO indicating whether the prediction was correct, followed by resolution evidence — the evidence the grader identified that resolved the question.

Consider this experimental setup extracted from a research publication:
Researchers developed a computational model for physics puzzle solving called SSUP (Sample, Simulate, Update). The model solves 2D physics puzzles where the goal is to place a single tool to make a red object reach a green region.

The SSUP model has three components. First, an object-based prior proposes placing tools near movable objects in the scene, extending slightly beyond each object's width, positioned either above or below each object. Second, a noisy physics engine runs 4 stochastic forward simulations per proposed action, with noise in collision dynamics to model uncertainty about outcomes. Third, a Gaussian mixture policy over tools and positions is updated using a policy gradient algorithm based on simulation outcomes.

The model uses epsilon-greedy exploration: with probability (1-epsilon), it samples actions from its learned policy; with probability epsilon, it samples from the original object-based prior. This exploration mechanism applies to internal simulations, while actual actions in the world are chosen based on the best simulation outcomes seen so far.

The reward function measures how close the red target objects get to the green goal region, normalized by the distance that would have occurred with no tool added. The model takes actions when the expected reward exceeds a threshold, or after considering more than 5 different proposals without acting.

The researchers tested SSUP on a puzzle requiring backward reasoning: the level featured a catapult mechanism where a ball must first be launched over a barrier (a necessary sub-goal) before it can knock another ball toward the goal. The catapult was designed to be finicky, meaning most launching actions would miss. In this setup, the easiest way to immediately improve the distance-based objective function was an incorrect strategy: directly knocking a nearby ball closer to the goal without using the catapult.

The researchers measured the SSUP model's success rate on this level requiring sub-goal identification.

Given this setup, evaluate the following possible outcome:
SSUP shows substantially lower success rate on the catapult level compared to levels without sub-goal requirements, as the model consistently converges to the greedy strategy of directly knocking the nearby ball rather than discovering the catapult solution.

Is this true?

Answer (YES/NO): YES